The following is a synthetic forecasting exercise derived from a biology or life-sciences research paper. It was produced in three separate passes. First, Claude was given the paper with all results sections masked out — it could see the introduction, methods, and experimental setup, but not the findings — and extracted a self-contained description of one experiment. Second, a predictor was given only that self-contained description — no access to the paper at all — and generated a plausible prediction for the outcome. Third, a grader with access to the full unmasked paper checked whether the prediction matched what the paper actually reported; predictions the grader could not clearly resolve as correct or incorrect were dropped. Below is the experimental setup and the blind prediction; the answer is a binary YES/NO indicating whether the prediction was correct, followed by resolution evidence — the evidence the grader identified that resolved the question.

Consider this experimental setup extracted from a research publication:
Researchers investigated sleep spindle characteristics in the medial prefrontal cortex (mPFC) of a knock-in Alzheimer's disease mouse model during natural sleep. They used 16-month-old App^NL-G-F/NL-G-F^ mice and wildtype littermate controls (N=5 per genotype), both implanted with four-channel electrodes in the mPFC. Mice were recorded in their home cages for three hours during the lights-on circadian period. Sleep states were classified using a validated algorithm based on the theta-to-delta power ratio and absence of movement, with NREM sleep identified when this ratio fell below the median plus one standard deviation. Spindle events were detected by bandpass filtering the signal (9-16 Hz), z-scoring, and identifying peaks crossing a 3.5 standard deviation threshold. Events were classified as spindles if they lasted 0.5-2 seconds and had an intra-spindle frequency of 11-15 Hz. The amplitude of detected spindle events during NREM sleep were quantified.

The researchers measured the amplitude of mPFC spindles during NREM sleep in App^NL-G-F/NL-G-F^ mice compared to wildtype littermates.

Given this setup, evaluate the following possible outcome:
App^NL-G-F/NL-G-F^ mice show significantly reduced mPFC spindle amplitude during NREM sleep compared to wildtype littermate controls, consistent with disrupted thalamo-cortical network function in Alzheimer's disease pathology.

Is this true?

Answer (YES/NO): NO